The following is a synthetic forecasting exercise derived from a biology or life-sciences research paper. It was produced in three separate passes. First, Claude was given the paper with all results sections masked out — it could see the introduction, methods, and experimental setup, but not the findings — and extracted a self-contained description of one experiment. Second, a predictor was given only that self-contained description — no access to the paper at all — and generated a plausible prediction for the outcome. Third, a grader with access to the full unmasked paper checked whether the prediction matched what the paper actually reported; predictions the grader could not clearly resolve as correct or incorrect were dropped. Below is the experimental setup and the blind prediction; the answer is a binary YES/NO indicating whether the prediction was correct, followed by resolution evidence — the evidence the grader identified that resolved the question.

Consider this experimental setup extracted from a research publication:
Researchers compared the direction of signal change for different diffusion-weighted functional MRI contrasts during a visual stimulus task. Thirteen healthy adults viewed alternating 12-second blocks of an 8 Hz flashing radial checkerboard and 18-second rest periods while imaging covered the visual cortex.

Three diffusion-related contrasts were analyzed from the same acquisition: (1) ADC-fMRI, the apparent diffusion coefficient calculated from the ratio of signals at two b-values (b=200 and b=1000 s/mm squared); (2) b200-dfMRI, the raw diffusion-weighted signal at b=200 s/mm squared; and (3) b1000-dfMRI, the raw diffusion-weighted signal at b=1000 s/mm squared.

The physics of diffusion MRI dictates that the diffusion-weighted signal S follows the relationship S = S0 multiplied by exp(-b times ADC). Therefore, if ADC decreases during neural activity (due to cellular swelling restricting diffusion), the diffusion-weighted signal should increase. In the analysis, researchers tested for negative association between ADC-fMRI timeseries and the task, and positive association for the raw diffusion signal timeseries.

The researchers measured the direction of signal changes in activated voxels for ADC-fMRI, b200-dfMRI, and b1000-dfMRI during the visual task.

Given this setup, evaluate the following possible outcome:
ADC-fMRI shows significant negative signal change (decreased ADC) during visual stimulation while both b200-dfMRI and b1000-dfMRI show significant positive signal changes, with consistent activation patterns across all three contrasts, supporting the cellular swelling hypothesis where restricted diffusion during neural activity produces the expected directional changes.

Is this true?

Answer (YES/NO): YES